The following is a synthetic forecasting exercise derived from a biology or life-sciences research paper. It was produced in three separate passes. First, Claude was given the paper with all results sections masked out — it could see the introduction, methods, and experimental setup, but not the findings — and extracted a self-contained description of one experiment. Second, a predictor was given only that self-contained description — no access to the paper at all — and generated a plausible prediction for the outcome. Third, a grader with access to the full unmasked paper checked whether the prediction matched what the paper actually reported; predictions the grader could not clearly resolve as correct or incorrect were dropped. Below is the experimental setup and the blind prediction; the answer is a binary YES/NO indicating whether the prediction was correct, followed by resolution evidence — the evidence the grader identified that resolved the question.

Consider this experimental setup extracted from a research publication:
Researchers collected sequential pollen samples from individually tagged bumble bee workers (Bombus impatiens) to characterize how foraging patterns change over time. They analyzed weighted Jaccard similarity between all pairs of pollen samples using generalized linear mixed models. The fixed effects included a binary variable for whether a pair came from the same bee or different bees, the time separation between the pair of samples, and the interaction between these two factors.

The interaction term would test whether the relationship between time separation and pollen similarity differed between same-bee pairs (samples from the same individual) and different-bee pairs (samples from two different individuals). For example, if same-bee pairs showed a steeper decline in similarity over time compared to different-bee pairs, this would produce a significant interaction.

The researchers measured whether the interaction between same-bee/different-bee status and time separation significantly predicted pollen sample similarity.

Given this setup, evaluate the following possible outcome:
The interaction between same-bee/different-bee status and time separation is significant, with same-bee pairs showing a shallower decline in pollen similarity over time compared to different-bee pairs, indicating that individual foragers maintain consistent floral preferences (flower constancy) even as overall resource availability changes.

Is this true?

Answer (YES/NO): NO